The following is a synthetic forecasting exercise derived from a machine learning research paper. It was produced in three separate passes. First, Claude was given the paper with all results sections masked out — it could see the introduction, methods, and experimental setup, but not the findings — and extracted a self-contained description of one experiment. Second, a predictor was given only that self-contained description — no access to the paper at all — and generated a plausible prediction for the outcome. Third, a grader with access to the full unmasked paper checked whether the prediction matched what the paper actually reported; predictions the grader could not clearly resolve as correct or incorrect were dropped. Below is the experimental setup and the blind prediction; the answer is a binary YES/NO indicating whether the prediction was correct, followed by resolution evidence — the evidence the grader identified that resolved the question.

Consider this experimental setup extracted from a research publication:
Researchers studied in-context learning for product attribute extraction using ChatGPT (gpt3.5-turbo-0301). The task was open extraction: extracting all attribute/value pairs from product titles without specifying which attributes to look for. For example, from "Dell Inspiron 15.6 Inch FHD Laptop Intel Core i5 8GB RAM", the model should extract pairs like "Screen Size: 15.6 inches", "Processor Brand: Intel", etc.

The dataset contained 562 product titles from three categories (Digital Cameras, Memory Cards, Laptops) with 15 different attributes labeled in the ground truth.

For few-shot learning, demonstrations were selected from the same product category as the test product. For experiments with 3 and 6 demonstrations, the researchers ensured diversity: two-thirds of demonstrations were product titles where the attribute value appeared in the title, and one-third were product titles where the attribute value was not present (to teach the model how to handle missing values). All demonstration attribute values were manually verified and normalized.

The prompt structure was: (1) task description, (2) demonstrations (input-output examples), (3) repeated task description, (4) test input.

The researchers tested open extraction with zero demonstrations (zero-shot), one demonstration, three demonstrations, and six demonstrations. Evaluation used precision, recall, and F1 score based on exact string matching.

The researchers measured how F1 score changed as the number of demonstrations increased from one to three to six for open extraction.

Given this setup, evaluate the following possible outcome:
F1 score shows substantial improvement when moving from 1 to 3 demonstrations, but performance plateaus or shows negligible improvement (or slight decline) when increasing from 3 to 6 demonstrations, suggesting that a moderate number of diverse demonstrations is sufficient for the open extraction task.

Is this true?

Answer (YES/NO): NO